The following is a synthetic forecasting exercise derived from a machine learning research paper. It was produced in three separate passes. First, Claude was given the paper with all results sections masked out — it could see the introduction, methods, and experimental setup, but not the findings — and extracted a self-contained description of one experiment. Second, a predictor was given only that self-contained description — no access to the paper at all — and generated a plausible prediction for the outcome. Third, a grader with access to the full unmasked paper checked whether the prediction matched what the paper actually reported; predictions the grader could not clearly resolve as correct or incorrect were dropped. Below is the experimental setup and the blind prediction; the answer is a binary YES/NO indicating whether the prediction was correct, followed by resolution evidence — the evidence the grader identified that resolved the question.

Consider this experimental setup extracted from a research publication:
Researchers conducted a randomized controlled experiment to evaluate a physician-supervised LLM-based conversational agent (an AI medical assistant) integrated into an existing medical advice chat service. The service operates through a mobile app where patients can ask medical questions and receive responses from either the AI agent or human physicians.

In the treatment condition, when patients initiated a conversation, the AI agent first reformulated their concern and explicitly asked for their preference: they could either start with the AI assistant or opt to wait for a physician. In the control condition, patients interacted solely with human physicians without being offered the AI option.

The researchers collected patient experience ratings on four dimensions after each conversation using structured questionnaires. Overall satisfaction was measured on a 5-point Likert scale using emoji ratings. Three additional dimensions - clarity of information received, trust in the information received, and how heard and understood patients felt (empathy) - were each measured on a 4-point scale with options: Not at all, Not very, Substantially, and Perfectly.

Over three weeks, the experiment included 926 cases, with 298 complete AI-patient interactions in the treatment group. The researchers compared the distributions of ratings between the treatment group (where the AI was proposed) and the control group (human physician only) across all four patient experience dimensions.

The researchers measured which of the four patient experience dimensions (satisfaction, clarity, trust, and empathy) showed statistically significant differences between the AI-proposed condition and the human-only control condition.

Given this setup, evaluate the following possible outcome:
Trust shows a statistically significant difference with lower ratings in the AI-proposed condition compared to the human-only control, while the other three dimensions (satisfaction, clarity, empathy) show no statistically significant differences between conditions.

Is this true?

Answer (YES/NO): NO